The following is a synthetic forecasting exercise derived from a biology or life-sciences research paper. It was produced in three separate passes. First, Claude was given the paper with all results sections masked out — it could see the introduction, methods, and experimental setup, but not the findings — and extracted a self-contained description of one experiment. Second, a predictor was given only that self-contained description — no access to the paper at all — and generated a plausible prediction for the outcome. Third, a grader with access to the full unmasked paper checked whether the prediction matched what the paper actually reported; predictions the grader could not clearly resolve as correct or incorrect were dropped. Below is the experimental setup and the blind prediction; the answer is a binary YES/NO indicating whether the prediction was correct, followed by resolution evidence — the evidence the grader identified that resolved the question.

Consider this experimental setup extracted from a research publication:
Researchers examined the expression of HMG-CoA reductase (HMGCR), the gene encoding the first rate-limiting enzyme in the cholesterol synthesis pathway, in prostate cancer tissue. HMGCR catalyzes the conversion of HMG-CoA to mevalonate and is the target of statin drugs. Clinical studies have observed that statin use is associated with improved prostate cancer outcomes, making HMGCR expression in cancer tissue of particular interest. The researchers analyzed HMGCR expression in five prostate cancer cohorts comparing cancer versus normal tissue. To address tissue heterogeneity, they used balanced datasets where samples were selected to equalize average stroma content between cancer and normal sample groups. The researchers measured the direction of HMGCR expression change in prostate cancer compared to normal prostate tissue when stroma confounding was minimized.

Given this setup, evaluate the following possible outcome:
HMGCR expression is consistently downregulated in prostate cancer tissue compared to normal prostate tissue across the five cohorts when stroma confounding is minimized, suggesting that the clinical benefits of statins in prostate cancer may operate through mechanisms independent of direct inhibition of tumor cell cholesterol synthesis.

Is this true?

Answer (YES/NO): YES